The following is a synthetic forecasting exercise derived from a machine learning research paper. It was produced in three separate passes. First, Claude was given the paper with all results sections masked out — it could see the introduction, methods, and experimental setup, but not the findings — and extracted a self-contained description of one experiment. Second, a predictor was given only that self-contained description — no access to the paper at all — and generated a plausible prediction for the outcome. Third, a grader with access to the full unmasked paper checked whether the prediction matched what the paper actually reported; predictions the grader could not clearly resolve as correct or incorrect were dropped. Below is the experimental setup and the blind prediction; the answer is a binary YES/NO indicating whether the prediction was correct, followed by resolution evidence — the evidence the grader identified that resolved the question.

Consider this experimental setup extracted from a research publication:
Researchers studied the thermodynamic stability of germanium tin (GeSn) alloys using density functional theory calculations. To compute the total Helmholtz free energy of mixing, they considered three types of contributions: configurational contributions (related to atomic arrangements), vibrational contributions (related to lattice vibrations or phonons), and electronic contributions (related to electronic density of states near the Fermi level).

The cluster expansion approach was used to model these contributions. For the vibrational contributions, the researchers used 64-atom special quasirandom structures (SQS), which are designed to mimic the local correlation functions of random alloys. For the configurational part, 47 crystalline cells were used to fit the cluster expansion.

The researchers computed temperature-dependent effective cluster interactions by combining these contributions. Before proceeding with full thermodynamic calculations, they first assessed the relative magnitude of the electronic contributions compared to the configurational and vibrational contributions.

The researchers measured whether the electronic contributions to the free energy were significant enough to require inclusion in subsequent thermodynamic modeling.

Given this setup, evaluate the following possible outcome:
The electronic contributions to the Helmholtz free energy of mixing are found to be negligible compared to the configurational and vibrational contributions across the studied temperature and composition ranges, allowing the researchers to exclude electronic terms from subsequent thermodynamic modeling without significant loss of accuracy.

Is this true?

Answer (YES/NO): YES